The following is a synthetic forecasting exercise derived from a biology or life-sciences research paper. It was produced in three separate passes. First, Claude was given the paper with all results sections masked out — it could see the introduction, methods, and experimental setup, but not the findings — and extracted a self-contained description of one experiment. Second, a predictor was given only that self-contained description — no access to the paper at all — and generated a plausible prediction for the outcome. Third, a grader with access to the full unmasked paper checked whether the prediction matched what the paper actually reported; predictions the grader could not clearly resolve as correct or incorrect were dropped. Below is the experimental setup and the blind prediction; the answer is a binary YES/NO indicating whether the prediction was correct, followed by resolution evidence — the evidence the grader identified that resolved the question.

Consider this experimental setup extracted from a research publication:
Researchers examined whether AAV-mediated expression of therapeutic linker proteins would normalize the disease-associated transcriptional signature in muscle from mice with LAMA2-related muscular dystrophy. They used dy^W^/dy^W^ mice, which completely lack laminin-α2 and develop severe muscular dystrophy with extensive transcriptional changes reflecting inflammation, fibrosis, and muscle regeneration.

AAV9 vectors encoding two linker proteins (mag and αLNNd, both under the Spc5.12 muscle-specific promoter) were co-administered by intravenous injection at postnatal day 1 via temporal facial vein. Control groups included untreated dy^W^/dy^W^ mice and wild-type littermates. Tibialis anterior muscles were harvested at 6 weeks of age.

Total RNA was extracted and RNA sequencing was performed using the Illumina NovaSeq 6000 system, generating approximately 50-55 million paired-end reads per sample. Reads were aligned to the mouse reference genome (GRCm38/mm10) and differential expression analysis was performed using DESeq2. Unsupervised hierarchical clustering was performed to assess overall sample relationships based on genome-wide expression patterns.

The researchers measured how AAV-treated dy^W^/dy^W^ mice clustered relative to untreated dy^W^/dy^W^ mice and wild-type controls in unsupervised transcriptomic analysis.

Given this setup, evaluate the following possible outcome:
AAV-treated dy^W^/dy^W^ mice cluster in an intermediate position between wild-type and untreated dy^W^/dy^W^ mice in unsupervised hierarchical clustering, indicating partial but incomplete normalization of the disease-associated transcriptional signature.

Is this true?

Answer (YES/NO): NO